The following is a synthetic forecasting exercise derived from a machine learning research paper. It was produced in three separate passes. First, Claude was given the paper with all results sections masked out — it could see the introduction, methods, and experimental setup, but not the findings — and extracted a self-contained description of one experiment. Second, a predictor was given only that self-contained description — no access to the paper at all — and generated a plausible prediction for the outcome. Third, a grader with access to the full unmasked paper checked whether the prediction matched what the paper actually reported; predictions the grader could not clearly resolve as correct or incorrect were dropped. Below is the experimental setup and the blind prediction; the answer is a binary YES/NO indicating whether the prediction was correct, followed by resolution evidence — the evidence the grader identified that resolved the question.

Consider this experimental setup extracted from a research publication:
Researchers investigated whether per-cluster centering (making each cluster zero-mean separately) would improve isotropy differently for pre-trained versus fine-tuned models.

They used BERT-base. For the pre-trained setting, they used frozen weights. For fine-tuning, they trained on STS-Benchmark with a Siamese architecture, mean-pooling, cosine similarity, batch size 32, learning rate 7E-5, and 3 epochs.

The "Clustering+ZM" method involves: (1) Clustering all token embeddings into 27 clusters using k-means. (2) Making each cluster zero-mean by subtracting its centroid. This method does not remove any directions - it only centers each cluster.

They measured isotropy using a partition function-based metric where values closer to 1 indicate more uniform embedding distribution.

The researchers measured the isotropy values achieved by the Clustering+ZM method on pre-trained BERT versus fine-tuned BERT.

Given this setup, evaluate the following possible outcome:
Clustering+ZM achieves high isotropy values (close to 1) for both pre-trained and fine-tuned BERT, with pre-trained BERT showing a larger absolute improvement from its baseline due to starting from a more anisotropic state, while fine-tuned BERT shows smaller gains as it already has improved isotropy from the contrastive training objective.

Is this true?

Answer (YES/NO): NO